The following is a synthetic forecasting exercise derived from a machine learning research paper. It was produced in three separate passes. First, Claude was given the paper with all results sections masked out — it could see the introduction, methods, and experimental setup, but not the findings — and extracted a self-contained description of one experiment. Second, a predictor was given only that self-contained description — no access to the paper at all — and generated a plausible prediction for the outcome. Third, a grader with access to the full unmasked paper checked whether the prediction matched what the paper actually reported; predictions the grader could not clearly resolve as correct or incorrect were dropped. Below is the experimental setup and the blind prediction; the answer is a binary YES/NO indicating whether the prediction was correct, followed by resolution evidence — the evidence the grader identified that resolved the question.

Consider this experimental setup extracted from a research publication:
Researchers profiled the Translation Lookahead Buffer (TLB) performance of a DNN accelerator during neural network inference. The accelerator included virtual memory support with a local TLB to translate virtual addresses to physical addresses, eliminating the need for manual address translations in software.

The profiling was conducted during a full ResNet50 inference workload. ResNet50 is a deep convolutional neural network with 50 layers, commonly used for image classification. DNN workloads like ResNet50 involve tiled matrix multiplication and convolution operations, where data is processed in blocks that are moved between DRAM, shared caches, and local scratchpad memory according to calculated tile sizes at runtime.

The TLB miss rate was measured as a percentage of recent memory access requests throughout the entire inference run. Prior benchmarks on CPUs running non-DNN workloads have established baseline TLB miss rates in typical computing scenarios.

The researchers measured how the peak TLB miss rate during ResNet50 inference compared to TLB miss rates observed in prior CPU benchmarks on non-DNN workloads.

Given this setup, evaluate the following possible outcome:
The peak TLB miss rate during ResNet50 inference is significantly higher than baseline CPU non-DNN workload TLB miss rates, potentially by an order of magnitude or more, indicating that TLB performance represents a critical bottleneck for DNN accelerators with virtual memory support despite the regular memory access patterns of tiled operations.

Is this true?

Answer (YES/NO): YES